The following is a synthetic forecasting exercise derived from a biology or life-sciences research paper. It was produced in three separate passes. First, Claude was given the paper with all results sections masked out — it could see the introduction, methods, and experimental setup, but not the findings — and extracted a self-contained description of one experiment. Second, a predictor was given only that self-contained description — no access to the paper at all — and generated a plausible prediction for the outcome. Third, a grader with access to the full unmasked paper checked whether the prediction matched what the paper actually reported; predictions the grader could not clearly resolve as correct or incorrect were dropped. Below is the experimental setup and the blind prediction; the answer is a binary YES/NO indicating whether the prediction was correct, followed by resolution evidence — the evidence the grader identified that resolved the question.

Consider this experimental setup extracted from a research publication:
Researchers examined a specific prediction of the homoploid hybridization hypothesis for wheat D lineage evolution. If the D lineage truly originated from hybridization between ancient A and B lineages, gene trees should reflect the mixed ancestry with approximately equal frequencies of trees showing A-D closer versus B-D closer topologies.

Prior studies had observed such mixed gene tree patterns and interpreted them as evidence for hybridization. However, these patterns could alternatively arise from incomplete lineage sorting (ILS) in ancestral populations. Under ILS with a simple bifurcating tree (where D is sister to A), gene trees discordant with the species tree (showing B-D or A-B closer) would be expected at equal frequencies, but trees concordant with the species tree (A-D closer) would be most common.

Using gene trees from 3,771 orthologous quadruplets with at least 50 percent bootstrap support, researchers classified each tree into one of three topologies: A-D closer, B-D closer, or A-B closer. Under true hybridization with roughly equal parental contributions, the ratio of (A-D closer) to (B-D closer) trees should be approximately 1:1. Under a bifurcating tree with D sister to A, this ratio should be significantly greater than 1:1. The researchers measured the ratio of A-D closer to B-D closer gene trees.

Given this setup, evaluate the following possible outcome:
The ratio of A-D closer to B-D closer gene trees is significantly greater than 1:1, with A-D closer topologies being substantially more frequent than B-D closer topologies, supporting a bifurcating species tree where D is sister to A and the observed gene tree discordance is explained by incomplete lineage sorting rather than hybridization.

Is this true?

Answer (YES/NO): YES